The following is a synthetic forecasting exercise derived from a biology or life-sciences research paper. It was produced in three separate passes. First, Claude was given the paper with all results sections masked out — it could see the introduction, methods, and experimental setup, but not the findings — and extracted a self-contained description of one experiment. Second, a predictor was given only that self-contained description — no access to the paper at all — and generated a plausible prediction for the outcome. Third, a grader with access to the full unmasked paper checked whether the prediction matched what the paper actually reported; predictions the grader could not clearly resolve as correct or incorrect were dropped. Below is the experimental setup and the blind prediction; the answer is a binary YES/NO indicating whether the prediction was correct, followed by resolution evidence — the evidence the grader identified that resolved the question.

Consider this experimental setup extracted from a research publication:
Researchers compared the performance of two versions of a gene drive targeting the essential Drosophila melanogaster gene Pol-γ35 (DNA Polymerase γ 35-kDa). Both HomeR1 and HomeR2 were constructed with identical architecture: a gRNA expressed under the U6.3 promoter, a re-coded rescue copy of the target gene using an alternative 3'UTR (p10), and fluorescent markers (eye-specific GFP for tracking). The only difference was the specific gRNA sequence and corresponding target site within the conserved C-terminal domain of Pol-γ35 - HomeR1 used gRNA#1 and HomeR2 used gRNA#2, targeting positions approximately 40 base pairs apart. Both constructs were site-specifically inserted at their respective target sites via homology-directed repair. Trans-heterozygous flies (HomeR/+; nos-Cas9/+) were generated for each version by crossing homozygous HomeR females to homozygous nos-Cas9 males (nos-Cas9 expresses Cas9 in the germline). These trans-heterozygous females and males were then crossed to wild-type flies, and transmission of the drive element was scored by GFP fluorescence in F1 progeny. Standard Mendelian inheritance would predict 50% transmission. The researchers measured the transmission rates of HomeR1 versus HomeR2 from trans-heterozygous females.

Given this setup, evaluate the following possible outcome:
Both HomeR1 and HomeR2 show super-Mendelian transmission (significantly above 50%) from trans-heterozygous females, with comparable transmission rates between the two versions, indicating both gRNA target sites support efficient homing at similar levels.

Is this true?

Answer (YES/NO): NO